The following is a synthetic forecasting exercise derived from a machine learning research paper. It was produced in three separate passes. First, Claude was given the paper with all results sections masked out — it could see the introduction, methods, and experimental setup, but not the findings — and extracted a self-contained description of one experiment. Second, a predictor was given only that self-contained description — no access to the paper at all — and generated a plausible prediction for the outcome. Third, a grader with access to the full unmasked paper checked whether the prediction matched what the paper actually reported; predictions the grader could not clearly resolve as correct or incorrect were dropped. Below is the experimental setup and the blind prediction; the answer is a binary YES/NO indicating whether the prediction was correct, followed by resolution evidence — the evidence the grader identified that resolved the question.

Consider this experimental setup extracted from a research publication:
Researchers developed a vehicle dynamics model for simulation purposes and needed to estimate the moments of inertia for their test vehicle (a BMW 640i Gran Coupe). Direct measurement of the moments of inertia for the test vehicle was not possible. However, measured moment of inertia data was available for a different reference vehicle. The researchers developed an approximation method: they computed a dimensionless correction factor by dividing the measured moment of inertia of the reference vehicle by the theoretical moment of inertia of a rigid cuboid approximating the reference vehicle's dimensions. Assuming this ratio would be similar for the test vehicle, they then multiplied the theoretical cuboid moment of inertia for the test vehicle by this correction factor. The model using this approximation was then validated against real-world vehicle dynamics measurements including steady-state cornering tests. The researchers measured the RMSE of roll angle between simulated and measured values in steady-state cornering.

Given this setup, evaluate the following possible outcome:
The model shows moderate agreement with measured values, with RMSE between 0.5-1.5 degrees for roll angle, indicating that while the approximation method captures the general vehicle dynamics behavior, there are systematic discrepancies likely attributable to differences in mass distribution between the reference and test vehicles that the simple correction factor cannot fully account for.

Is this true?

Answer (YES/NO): NO